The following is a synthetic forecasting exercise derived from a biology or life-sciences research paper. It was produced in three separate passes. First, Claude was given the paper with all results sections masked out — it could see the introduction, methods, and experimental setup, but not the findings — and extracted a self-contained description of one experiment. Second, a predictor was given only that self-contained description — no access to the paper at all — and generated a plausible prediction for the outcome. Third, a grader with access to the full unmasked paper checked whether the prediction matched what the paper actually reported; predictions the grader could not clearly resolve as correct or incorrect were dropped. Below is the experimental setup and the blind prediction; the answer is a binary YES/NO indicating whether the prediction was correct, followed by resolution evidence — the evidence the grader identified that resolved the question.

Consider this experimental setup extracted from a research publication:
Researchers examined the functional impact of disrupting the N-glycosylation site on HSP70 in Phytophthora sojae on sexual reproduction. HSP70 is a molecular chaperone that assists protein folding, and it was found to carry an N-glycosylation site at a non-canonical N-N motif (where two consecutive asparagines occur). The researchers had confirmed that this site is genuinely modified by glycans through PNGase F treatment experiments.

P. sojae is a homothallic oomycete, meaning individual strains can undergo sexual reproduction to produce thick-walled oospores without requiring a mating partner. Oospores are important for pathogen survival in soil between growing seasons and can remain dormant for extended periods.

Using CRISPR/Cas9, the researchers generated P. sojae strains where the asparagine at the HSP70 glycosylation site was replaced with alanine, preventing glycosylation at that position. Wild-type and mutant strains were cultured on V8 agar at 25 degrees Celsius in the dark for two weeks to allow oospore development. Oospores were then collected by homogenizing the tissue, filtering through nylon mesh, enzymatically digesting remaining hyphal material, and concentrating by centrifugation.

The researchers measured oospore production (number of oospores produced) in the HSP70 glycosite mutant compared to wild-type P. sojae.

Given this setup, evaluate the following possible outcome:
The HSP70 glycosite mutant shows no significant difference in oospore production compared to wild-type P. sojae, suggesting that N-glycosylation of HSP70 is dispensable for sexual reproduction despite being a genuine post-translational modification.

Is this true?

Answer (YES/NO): NO